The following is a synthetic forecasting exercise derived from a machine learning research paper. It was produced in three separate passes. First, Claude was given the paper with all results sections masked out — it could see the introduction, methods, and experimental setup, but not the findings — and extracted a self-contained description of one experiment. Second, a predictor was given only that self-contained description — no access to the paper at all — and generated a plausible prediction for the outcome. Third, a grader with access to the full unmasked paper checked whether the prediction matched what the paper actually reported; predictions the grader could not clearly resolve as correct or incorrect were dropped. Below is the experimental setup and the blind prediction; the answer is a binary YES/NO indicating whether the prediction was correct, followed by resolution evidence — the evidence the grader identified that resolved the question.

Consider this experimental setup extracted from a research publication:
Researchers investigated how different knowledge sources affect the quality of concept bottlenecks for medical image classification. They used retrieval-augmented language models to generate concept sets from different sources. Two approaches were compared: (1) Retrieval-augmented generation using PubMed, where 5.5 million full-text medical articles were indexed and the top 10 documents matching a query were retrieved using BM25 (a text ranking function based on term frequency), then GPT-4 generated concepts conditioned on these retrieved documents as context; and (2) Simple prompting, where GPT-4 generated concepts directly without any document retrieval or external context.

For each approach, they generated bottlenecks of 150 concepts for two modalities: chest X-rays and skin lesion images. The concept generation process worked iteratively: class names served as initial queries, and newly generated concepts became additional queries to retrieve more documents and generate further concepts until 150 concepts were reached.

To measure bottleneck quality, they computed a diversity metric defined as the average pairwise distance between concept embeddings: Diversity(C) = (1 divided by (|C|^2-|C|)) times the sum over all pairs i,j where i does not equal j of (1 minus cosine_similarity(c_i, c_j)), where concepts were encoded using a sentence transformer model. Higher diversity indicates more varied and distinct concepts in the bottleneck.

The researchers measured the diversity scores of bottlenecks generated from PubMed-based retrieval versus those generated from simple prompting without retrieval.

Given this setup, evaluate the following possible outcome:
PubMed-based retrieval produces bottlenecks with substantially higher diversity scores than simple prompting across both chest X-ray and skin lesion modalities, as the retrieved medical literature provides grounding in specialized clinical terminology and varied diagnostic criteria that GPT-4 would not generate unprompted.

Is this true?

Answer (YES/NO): YES